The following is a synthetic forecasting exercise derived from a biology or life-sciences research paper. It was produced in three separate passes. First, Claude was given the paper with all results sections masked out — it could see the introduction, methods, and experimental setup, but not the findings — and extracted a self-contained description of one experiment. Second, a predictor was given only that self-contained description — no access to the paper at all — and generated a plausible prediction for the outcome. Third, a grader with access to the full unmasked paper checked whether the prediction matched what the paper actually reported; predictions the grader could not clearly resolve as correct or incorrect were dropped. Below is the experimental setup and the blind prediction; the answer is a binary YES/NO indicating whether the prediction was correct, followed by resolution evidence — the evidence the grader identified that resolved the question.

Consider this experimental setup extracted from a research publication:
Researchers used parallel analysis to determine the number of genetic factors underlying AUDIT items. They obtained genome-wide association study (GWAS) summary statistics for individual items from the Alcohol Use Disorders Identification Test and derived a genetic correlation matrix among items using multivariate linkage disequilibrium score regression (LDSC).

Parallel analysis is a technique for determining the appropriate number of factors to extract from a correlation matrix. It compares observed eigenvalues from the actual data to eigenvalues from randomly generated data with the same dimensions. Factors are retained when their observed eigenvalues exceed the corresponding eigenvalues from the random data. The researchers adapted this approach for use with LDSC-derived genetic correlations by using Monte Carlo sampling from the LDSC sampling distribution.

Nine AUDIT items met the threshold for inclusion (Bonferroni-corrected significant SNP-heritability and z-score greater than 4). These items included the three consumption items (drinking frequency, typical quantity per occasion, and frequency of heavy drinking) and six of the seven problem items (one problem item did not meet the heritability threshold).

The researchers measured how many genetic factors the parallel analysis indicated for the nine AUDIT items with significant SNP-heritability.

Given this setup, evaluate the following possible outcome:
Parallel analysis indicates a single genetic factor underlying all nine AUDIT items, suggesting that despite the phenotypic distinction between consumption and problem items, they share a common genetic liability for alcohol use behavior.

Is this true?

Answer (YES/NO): YES